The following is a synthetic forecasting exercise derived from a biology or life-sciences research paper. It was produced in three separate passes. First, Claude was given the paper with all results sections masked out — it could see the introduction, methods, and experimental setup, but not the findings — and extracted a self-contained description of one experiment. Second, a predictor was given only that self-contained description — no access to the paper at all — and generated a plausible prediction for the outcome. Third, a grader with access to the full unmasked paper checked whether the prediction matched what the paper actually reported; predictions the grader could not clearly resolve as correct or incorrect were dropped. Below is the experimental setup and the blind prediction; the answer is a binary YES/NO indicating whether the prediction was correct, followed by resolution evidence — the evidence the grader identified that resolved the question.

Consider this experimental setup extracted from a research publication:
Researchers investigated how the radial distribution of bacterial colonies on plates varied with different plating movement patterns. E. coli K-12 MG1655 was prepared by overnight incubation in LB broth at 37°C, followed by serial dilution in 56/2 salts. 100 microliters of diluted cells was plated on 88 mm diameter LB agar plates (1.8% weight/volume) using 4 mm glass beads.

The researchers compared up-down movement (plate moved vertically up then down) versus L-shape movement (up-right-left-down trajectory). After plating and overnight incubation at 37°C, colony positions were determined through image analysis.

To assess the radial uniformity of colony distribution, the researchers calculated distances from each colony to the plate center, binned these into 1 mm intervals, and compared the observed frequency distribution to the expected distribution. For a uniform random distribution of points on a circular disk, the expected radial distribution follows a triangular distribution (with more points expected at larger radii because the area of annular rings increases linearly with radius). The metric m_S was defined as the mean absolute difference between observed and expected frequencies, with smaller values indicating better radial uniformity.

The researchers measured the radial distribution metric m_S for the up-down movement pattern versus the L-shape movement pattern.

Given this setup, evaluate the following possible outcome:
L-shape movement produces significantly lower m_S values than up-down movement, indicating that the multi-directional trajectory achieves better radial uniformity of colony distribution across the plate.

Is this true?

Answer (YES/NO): YES